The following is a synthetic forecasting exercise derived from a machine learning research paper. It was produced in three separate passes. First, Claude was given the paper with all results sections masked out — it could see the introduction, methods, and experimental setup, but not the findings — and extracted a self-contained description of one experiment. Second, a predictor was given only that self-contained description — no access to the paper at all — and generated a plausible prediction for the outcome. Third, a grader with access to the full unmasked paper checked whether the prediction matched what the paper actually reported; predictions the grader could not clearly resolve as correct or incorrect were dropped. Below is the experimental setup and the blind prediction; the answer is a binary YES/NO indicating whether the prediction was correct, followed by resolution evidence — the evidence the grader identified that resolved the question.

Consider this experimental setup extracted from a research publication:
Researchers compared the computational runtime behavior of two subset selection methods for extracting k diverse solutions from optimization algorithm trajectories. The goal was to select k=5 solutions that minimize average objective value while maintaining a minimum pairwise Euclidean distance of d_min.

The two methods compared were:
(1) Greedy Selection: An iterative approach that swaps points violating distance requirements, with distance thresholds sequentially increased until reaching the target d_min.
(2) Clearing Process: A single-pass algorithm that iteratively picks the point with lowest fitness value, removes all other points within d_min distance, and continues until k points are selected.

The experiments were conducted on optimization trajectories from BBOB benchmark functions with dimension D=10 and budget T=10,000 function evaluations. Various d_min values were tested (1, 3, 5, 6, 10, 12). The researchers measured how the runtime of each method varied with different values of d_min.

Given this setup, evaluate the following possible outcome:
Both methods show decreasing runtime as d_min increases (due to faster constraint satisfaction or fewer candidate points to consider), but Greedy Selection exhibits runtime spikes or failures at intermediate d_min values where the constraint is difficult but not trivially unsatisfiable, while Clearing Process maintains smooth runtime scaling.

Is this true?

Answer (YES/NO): NO